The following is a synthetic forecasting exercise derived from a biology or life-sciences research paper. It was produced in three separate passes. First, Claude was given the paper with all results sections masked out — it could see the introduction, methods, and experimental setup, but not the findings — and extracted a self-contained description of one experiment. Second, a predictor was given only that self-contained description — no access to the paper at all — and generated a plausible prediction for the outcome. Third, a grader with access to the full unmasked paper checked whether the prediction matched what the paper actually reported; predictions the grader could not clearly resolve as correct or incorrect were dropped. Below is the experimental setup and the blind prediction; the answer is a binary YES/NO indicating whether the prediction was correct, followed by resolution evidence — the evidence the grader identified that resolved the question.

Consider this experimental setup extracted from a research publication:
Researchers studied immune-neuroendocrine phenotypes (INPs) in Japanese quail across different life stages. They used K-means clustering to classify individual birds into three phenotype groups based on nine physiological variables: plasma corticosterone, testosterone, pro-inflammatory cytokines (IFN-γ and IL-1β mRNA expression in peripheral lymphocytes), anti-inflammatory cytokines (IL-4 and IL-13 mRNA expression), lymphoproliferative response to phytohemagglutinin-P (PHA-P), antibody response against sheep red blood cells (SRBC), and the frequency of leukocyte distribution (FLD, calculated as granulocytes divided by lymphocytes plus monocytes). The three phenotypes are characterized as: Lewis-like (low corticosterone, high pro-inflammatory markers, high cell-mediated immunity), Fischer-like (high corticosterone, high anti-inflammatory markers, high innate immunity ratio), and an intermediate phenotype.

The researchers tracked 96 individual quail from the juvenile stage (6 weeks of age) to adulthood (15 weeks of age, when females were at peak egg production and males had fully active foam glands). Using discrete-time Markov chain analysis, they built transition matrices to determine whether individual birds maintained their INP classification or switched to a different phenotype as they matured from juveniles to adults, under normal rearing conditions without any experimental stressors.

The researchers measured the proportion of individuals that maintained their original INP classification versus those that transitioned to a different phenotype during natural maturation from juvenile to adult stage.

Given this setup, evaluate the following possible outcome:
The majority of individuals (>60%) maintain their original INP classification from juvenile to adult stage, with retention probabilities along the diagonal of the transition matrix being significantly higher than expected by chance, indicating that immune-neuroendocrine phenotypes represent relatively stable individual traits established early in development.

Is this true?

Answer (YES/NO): NO